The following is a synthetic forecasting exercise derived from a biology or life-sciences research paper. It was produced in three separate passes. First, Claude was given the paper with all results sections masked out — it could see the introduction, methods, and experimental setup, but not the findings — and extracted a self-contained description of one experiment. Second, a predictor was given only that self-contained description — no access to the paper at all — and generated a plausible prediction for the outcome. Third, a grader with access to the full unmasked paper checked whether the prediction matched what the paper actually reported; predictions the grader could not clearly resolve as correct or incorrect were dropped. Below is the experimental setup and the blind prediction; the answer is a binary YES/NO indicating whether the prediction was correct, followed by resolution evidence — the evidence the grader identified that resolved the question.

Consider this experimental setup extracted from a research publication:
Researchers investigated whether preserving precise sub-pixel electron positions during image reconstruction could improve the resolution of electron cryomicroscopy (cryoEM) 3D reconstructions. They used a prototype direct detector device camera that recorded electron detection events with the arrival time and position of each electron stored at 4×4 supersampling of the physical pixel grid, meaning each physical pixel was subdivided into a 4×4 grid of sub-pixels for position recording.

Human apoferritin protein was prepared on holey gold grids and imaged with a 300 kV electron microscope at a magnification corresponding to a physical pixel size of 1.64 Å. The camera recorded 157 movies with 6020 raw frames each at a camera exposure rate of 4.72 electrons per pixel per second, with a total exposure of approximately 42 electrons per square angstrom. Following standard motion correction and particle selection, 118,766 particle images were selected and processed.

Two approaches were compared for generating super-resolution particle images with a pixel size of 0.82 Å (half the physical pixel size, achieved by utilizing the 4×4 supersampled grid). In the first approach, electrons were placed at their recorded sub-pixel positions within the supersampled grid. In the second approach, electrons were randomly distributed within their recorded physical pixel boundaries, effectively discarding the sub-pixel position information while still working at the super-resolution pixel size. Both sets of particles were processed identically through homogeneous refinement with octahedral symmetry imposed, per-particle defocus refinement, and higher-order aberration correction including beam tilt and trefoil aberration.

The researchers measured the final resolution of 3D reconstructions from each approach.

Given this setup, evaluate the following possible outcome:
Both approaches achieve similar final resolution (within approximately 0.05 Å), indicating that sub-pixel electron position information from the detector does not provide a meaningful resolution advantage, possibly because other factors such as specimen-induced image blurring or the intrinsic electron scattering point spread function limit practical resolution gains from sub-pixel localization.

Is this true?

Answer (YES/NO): NO